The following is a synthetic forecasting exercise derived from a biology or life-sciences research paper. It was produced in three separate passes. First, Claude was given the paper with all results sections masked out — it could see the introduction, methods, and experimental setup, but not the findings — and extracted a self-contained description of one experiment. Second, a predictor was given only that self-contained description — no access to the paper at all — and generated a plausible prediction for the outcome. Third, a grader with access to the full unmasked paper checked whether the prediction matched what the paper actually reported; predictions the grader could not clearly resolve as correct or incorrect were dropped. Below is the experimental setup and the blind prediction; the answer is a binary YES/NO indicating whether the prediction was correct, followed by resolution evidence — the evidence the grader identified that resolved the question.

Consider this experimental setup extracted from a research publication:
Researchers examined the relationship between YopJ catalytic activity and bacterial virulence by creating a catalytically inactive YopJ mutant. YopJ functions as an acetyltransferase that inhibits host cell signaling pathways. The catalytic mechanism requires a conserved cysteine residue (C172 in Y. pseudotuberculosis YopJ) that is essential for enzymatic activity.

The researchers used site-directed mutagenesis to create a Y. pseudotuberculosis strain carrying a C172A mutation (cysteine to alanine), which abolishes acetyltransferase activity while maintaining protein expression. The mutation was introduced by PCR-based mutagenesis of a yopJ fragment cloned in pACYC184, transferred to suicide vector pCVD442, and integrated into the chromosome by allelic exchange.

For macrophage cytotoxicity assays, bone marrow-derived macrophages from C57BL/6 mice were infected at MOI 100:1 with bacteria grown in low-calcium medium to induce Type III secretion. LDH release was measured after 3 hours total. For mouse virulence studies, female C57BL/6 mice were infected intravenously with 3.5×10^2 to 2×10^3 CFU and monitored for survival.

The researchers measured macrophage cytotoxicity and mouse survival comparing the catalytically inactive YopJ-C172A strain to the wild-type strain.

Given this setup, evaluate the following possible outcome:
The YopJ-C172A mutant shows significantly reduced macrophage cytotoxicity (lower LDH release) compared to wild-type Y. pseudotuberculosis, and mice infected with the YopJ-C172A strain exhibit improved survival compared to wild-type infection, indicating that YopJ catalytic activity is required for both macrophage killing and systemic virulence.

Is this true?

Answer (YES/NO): NO